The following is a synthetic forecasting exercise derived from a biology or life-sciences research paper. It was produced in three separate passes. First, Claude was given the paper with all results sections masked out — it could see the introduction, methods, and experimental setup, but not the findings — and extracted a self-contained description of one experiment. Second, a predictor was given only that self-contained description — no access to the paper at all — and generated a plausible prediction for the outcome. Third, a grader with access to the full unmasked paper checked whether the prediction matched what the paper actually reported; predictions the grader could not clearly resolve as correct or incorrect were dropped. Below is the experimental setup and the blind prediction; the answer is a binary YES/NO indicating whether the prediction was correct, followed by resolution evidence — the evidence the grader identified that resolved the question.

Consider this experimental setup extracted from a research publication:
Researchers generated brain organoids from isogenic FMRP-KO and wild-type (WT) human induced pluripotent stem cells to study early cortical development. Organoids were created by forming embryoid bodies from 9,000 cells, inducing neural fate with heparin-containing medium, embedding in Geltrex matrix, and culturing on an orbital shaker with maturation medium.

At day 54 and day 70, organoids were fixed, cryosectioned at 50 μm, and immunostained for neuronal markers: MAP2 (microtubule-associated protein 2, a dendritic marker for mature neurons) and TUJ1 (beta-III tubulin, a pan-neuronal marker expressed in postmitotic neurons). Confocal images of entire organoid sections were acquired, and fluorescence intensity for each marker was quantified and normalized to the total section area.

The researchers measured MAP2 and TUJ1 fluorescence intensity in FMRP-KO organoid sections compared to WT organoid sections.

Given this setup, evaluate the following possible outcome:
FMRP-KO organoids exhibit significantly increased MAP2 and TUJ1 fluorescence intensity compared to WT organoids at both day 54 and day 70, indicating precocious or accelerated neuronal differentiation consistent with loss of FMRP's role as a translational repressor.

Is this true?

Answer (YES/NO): NO